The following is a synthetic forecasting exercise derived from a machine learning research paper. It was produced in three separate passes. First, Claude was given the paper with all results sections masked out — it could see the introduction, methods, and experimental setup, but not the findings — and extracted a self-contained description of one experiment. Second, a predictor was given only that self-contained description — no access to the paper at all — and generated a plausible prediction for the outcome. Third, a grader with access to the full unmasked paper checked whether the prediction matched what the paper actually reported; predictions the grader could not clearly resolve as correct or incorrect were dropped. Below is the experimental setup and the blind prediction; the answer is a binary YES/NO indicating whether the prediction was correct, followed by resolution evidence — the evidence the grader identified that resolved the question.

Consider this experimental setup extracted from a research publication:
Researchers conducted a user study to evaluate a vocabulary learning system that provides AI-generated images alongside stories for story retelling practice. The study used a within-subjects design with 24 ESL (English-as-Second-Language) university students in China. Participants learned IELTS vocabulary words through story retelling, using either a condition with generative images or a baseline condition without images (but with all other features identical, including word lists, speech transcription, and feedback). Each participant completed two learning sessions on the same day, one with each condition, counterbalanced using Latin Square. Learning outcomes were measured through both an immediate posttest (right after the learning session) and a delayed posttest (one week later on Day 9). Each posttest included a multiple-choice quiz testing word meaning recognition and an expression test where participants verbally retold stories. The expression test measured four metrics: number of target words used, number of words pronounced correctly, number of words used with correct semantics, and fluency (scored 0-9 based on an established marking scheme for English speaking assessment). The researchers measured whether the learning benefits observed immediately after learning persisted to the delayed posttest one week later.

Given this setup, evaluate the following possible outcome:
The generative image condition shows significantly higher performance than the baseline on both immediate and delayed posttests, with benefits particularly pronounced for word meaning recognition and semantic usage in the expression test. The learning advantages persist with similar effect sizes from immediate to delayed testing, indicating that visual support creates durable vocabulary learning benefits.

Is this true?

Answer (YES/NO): NO